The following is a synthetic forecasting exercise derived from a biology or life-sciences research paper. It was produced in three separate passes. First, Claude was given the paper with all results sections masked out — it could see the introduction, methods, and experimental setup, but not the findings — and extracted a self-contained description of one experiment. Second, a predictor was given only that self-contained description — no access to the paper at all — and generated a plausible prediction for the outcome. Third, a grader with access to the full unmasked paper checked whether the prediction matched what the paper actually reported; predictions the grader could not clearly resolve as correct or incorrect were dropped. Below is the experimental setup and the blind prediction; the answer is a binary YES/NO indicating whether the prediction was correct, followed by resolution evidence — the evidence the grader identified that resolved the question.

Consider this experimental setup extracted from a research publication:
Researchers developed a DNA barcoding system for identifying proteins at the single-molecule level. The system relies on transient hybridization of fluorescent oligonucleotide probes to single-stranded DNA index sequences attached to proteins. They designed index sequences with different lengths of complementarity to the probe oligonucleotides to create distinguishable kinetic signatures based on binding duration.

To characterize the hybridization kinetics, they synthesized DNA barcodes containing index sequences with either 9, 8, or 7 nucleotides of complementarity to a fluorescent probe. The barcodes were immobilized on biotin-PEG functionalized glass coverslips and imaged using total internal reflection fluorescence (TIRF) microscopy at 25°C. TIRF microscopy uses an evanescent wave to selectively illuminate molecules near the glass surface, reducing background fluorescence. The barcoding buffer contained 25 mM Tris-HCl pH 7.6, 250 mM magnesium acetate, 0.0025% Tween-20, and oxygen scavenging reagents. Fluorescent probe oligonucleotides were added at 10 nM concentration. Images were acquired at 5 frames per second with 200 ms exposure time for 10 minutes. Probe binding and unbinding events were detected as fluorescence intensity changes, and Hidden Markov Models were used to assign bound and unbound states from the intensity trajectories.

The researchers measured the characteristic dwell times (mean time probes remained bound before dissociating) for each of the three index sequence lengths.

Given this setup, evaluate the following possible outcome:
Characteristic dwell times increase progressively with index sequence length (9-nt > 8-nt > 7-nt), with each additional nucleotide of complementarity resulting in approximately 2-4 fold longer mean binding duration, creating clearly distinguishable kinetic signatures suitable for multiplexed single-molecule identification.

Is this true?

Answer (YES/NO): NO